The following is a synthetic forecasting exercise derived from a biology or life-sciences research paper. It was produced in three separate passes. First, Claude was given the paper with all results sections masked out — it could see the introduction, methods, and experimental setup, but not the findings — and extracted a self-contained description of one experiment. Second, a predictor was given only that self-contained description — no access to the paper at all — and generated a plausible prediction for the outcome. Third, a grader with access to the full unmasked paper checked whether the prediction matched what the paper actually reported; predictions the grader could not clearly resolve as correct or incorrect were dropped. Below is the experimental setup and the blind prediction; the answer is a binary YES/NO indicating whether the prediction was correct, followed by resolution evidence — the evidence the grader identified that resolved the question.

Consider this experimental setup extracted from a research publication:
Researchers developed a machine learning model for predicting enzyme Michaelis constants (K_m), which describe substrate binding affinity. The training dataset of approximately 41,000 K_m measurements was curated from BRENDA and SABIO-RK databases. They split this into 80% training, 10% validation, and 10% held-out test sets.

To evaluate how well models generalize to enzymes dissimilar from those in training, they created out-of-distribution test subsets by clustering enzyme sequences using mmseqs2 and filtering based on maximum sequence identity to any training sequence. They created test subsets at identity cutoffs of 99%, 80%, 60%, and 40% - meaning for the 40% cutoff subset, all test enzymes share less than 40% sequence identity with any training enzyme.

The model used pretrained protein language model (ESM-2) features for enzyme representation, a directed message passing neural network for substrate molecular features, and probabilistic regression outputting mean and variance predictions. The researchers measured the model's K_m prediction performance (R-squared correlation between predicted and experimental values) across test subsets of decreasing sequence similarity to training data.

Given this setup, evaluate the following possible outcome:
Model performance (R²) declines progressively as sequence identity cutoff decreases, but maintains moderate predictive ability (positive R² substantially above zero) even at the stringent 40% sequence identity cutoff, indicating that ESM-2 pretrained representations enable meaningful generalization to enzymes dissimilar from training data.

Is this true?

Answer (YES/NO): YES